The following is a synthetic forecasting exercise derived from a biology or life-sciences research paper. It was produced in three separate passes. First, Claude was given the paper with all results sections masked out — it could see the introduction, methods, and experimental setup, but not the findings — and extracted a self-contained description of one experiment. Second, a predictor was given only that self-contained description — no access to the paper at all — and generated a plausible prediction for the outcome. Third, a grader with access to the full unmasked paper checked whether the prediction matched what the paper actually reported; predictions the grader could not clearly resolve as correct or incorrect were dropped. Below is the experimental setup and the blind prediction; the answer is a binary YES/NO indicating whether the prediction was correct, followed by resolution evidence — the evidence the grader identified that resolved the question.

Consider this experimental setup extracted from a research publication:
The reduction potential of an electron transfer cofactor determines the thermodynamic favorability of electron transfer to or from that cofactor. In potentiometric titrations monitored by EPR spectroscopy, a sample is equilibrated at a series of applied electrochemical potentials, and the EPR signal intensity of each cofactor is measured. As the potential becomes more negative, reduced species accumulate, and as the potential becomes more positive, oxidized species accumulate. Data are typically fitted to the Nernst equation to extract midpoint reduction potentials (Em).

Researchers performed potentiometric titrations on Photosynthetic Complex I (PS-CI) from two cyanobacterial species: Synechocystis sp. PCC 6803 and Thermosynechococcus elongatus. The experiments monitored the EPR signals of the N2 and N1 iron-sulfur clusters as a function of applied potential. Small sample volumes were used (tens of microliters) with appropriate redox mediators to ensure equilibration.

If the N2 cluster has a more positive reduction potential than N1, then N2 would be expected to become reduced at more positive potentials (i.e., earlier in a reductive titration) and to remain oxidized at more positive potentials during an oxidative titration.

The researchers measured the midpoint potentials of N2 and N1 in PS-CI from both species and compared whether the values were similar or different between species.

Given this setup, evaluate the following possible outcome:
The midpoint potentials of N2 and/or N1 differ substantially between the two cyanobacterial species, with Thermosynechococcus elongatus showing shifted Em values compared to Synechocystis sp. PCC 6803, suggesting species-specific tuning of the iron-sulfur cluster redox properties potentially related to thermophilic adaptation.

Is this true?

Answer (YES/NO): NO